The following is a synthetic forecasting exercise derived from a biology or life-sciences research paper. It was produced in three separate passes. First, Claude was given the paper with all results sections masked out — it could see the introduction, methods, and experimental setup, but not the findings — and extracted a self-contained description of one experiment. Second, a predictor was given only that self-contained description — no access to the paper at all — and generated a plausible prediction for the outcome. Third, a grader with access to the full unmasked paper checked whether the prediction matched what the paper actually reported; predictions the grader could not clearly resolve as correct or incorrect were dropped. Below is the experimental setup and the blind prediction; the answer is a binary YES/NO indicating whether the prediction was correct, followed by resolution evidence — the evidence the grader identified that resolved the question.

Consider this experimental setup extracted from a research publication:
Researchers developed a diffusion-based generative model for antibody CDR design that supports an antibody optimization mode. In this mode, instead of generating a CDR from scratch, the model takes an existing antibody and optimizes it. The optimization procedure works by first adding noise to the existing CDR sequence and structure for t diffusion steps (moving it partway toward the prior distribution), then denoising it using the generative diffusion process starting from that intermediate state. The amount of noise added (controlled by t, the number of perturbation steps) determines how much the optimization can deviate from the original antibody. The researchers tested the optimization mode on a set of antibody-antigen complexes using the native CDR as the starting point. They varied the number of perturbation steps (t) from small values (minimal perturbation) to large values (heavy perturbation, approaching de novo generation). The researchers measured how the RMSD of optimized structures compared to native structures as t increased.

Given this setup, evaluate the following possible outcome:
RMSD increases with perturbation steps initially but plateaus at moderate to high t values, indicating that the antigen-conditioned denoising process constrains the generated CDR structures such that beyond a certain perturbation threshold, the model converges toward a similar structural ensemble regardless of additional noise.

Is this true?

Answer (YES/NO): NO